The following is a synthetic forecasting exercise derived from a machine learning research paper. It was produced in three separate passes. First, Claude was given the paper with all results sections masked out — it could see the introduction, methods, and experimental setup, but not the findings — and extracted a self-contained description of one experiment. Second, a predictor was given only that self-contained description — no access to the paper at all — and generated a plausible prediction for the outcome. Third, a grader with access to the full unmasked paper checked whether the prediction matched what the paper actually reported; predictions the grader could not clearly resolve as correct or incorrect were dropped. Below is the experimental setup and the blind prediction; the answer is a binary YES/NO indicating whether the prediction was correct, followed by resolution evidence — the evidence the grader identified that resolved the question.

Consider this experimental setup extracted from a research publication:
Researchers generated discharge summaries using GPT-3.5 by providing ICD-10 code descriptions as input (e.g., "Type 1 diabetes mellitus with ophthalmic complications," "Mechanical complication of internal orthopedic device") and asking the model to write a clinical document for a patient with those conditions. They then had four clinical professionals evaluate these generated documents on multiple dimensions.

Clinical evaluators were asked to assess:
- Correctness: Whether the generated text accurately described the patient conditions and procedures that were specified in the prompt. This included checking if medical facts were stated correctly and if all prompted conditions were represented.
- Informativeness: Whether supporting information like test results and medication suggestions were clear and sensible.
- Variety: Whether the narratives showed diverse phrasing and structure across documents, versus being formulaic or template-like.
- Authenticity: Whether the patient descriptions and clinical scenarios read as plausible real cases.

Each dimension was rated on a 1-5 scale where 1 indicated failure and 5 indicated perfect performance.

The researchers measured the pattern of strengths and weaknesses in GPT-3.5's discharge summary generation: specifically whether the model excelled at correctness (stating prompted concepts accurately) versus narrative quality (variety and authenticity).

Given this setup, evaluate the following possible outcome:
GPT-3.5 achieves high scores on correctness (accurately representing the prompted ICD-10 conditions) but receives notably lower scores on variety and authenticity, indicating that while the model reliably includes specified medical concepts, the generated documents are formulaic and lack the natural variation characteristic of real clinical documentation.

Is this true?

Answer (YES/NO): YES